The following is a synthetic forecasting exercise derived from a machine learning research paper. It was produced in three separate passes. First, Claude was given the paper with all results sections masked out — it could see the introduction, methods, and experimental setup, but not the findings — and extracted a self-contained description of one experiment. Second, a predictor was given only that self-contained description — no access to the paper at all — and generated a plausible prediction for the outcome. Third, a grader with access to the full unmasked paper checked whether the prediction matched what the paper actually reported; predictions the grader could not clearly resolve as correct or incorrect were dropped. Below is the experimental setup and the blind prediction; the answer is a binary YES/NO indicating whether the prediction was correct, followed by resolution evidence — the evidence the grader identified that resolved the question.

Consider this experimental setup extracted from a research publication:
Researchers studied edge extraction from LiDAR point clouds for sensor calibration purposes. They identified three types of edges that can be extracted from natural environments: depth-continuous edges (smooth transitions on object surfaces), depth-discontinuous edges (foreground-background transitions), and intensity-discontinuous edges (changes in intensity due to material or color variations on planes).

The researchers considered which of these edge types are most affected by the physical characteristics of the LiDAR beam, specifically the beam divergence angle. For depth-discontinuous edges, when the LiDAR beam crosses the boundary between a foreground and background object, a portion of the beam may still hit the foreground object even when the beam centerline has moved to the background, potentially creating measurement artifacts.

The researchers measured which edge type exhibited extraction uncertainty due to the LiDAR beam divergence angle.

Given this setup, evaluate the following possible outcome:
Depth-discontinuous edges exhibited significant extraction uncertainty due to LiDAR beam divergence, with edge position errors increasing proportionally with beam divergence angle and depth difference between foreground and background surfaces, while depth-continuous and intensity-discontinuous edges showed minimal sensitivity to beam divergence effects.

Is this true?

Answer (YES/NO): NO